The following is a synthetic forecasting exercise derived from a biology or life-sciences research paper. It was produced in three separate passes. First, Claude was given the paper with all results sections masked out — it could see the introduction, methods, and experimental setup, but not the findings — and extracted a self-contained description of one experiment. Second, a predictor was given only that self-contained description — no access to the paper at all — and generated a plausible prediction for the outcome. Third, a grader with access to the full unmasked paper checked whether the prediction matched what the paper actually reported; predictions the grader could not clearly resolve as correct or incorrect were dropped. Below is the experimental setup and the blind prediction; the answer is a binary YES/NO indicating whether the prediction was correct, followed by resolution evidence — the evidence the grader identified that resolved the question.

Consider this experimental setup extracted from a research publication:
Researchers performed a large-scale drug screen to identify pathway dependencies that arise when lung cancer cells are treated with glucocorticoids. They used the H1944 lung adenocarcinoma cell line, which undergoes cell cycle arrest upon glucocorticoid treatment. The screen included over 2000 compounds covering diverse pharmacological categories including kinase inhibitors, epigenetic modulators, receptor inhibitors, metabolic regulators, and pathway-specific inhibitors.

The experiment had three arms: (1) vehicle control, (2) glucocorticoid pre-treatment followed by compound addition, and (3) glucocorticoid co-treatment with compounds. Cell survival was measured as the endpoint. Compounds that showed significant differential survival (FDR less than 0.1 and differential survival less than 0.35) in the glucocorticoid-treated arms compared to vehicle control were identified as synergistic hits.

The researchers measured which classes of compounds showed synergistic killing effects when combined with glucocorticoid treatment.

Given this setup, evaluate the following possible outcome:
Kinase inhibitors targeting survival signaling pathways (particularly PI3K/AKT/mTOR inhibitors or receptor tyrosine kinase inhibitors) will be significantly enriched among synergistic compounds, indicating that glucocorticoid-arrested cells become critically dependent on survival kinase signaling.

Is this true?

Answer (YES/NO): NO